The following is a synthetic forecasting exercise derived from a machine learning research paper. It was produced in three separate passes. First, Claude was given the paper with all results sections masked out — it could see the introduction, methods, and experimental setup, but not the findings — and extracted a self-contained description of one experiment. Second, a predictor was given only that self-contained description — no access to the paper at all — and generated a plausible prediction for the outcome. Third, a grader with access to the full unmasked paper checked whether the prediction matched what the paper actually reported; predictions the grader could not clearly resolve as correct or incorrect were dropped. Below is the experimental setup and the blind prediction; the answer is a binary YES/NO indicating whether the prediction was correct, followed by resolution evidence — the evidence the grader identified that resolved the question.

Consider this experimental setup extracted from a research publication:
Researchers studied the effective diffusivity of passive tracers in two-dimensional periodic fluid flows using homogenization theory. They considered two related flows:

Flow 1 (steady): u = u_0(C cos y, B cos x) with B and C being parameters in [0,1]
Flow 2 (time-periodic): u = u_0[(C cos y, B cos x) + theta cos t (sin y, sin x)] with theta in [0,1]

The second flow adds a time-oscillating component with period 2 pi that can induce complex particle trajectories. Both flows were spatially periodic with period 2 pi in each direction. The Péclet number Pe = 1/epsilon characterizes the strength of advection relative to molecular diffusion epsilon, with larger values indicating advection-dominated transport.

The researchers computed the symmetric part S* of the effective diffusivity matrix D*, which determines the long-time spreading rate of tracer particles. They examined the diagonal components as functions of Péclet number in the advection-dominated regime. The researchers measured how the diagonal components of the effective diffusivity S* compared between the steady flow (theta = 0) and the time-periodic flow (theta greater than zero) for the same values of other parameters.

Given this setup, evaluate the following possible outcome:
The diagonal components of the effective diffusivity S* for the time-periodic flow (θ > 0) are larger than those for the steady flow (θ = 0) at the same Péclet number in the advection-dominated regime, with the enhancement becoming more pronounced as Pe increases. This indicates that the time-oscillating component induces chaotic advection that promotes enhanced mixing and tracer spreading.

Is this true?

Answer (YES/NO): YES